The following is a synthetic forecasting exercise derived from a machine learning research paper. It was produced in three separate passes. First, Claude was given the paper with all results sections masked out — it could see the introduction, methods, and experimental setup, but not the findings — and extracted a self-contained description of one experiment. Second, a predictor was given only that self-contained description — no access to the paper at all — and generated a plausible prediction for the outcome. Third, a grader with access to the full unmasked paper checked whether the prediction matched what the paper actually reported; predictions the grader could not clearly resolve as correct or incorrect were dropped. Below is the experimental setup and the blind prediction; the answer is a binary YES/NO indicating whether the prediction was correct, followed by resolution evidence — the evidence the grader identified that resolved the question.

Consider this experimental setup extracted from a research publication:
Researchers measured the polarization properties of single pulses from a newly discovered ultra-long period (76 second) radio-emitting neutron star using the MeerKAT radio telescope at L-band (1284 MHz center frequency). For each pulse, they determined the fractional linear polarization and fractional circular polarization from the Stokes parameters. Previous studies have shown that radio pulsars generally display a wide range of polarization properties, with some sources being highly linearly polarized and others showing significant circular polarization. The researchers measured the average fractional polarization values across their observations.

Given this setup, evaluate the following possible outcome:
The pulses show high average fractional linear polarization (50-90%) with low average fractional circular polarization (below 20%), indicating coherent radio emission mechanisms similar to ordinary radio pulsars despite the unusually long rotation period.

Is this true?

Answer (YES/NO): NO